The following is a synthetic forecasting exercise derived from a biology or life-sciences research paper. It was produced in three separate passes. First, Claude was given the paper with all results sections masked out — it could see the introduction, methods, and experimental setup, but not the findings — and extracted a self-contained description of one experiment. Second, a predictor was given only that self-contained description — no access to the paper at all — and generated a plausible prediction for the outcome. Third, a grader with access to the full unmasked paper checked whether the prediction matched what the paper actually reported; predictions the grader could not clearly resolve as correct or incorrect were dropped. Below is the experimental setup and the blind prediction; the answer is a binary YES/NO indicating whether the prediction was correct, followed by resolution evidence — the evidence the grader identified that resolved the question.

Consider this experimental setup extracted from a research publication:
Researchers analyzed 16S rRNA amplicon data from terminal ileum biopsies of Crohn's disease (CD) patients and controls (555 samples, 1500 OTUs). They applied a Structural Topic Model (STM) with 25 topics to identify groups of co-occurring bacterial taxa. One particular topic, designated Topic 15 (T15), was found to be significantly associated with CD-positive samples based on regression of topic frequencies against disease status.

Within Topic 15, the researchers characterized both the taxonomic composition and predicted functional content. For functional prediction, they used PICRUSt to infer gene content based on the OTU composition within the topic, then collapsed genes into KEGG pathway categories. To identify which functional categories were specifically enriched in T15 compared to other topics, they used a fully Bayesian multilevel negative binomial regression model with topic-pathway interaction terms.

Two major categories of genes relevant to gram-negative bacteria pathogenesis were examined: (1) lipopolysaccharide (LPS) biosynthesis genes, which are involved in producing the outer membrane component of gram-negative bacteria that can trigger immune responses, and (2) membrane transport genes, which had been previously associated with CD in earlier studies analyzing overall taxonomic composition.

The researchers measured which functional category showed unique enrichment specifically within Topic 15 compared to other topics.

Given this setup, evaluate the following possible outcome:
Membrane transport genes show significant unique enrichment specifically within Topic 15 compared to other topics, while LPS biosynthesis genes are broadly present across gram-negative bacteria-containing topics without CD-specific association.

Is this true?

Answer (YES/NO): NO